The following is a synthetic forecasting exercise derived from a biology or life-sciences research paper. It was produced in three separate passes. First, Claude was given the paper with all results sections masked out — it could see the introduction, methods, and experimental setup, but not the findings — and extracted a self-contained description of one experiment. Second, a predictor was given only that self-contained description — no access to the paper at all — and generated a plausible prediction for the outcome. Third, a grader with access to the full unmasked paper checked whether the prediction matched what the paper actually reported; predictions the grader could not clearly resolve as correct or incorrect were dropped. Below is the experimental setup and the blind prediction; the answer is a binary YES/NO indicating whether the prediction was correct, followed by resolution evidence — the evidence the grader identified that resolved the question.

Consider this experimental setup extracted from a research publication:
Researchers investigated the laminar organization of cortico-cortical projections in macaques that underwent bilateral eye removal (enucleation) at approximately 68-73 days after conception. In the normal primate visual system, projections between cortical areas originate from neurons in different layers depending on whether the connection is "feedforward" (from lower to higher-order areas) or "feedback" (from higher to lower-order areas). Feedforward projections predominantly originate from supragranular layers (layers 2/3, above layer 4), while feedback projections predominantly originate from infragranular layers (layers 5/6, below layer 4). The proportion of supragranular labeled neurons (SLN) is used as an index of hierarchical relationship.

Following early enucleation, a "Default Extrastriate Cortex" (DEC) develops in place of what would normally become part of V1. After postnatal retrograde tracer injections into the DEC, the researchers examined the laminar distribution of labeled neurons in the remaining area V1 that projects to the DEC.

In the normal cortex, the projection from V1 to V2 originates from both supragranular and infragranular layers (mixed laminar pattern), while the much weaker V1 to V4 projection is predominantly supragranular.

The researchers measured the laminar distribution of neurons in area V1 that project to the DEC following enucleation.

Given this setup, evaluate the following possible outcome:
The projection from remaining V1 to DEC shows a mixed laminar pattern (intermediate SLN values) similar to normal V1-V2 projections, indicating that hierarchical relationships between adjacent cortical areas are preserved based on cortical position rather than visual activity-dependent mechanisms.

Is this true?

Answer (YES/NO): NO